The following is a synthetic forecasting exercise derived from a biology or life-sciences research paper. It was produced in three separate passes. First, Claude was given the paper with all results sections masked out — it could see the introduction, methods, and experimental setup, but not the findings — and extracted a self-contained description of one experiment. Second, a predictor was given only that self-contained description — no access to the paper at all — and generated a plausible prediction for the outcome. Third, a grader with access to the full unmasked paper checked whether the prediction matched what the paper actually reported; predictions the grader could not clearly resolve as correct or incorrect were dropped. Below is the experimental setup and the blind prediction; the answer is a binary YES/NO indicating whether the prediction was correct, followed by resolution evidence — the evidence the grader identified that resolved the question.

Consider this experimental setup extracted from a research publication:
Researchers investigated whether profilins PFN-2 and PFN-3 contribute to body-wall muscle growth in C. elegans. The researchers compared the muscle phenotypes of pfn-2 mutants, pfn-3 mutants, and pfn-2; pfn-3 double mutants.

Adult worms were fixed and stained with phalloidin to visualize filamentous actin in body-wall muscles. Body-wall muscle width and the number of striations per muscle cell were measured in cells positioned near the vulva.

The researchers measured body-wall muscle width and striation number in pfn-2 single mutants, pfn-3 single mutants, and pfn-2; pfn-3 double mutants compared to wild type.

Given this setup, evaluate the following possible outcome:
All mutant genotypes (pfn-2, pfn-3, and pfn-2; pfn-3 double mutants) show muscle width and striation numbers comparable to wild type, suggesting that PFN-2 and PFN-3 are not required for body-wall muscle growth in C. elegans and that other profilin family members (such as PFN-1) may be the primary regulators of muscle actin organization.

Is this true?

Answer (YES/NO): NO